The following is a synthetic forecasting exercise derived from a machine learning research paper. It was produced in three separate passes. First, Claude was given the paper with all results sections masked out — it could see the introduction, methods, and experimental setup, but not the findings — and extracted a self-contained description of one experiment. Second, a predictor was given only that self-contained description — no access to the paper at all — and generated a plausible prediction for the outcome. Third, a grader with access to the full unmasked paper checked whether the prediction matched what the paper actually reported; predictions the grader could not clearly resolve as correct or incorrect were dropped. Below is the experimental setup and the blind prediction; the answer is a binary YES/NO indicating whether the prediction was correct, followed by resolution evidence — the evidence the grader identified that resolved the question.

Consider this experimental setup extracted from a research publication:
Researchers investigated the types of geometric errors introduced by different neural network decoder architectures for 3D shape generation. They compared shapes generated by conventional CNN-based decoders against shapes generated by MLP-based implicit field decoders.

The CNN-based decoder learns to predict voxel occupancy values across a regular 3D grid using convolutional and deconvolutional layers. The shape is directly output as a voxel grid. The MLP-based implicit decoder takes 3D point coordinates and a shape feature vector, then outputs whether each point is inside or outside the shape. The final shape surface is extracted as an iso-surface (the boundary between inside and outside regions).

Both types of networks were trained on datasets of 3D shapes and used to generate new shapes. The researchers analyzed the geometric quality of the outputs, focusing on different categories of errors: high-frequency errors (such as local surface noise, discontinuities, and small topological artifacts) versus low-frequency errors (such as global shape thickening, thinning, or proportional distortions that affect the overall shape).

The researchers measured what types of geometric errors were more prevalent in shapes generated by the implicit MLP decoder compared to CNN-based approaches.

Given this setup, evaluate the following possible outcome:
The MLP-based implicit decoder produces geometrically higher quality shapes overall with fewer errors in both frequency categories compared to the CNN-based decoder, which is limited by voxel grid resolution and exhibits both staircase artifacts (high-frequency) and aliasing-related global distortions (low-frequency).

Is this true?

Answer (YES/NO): NO